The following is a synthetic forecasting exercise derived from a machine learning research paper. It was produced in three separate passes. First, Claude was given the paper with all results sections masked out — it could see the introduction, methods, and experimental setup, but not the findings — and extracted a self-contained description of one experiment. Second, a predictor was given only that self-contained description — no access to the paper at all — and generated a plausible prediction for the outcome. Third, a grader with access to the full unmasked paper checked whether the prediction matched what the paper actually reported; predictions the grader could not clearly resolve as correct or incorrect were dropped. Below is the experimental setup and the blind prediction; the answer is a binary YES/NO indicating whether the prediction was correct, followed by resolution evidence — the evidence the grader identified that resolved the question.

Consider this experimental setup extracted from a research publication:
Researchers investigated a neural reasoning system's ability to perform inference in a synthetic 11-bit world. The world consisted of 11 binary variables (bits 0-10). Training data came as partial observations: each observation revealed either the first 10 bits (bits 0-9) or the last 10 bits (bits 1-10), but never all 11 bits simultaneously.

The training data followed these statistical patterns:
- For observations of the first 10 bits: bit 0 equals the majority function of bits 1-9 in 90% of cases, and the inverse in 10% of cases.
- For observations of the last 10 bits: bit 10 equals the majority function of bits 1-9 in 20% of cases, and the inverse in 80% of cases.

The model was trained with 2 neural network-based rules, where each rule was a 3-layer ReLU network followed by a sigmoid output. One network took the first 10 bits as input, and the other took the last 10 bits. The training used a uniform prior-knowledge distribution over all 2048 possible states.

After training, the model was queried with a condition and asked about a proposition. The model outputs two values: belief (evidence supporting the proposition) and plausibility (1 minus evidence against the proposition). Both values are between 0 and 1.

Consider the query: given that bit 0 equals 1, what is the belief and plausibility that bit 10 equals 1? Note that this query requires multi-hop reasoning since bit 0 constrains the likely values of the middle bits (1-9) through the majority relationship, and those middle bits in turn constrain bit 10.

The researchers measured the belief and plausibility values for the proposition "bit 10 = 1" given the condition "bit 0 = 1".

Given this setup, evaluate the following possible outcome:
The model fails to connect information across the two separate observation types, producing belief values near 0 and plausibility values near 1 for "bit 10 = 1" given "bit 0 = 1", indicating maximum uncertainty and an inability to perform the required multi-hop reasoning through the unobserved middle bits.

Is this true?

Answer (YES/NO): NO